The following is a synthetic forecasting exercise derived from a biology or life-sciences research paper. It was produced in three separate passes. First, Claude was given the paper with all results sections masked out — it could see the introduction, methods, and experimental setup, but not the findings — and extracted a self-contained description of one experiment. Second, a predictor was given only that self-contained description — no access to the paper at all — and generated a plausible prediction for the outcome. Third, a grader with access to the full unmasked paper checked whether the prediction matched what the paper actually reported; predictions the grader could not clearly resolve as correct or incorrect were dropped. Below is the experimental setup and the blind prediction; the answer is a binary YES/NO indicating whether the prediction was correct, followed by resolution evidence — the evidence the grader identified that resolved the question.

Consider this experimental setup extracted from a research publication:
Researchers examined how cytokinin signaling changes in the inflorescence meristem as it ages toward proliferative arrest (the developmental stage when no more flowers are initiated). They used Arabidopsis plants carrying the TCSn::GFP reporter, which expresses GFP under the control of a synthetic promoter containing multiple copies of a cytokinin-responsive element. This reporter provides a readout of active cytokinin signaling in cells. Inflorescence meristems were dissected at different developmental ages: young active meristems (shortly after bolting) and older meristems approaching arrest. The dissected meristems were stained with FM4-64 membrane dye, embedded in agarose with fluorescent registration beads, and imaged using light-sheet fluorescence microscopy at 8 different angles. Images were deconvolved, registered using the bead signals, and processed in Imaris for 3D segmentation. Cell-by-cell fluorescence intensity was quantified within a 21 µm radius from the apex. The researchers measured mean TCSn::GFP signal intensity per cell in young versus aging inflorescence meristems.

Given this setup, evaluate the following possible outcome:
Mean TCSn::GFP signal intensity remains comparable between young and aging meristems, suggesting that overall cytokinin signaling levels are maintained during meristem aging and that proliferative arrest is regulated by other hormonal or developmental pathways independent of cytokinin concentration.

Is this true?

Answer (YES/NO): NO